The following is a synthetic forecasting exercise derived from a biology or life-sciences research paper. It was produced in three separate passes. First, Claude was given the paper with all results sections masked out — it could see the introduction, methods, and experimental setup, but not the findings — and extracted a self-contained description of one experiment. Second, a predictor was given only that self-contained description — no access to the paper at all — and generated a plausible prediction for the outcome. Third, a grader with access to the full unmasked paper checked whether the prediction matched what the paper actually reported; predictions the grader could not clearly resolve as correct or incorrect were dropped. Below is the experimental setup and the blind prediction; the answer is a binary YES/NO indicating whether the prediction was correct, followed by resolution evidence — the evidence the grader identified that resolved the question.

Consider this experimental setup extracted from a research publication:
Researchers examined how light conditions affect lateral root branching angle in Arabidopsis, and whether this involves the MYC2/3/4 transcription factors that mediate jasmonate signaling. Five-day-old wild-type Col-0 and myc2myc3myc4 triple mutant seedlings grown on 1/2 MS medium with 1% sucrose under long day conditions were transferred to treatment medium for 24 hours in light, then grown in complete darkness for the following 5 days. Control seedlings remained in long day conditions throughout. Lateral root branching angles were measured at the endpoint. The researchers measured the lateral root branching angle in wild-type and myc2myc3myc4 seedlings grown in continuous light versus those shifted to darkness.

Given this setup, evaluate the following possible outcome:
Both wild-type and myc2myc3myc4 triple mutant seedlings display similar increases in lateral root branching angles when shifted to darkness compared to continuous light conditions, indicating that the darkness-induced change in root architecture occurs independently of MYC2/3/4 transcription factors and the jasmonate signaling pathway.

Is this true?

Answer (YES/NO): YES